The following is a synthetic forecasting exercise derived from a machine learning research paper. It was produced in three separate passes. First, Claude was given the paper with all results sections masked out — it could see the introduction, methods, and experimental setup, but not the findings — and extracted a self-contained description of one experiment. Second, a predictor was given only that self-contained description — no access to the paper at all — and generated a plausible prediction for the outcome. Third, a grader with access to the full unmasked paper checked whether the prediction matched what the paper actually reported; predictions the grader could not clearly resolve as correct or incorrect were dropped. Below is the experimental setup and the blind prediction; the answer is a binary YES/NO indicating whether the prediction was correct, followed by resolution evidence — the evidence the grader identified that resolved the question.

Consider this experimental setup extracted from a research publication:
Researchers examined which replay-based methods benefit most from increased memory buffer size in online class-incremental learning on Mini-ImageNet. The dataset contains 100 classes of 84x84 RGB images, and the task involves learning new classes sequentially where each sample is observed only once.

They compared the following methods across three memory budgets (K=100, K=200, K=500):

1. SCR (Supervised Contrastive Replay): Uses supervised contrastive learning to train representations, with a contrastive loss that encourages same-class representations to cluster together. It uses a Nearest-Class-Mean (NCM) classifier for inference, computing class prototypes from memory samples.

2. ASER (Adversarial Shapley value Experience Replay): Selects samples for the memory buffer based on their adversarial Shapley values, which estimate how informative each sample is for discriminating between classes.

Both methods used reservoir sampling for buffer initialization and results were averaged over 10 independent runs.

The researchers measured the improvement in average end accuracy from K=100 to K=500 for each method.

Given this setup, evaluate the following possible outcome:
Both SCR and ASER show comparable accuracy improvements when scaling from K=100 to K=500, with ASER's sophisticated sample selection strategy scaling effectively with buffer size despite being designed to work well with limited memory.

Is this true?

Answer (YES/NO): NO